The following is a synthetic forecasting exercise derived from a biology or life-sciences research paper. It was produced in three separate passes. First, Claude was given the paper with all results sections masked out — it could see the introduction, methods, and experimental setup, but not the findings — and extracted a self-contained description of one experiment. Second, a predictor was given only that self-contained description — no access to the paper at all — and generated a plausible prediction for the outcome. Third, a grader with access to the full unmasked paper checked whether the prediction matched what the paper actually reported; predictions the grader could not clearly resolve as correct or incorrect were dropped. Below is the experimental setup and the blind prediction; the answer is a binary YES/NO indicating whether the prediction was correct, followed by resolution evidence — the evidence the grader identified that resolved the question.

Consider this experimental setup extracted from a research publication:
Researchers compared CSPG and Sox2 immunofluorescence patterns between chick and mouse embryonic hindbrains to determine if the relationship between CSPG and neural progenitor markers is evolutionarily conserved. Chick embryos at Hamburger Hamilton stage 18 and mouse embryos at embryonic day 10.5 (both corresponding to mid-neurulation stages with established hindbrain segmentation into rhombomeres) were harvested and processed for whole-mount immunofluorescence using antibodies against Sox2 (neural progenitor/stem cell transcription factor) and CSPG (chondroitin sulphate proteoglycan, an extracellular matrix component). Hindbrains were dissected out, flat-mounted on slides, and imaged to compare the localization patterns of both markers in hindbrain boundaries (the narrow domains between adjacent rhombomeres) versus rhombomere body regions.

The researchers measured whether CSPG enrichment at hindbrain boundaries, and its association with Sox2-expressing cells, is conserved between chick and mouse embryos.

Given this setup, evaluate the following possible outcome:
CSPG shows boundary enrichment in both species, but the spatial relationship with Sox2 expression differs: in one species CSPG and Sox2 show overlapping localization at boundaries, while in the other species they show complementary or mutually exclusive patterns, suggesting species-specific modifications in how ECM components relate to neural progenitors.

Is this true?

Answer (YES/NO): NO